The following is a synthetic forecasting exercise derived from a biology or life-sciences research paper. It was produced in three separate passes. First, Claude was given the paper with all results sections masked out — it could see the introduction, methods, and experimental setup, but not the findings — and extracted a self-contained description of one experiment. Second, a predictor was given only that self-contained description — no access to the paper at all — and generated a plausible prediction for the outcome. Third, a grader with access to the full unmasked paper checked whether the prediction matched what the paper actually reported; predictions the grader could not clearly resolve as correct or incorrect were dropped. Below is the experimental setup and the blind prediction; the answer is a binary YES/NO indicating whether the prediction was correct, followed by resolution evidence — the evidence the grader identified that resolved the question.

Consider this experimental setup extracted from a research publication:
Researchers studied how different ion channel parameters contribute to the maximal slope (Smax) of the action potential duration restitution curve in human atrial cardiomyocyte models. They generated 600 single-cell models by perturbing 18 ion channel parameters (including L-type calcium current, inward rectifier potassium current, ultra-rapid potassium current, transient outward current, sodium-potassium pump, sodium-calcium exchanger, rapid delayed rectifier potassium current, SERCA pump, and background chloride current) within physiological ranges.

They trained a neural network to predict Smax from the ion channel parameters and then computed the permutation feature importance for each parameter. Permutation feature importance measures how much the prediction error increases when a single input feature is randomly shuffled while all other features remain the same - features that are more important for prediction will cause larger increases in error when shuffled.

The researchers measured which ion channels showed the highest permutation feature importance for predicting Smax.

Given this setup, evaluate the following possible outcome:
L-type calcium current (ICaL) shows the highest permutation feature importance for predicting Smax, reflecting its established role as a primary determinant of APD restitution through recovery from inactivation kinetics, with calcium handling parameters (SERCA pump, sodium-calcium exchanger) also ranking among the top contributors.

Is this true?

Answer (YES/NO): NO